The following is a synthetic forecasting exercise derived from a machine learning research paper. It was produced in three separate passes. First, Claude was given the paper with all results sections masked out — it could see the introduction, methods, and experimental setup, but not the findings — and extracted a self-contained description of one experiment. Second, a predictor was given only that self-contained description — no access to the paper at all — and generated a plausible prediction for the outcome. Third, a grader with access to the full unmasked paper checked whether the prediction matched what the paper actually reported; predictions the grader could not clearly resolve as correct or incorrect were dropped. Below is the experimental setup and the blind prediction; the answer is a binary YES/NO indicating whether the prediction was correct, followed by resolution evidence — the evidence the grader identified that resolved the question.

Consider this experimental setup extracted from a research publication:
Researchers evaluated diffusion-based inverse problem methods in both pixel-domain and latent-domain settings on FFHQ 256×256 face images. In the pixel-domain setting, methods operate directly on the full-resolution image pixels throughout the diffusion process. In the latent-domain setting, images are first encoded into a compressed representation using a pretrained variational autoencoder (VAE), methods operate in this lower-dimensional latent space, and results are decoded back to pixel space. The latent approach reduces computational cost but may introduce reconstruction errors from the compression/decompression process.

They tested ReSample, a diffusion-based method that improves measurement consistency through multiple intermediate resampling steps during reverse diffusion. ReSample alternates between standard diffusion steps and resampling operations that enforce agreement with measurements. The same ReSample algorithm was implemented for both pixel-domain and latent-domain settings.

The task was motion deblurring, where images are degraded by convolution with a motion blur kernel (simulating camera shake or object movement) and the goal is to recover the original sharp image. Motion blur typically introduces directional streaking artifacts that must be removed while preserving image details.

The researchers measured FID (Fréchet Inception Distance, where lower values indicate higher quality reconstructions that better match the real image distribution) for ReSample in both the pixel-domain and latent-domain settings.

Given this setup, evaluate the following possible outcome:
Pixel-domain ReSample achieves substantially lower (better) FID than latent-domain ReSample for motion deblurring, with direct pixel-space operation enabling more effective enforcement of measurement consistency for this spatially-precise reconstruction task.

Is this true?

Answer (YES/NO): YES